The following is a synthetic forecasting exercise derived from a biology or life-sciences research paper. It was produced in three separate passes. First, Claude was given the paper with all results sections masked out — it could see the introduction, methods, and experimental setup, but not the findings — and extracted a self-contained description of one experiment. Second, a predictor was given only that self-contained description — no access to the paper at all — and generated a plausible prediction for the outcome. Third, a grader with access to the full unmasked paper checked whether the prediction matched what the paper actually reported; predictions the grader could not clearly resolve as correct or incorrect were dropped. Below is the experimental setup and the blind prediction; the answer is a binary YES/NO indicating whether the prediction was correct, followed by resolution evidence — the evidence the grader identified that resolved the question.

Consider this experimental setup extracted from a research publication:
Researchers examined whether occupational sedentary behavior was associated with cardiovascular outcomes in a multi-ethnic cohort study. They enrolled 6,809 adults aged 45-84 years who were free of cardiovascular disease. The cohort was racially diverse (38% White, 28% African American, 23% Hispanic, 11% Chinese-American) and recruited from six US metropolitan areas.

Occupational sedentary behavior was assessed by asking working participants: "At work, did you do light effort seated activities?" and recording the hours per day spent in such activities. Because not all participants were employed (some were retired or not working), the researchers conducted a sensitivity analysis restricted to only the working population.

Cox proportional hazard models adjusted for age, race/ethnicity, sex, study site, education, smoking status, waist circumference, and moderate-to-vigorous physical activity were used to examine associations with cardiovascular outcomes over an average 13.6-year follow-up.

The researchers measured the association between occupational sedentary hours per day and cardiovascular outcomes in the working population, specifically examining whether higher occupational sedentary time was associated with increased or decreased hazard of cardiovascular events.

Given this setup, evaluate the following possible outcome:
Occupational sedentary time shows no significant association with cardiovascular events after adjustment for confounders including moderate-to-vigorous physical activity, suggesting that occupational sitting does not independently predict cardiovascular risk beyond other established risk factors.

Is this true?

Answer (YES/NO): NO